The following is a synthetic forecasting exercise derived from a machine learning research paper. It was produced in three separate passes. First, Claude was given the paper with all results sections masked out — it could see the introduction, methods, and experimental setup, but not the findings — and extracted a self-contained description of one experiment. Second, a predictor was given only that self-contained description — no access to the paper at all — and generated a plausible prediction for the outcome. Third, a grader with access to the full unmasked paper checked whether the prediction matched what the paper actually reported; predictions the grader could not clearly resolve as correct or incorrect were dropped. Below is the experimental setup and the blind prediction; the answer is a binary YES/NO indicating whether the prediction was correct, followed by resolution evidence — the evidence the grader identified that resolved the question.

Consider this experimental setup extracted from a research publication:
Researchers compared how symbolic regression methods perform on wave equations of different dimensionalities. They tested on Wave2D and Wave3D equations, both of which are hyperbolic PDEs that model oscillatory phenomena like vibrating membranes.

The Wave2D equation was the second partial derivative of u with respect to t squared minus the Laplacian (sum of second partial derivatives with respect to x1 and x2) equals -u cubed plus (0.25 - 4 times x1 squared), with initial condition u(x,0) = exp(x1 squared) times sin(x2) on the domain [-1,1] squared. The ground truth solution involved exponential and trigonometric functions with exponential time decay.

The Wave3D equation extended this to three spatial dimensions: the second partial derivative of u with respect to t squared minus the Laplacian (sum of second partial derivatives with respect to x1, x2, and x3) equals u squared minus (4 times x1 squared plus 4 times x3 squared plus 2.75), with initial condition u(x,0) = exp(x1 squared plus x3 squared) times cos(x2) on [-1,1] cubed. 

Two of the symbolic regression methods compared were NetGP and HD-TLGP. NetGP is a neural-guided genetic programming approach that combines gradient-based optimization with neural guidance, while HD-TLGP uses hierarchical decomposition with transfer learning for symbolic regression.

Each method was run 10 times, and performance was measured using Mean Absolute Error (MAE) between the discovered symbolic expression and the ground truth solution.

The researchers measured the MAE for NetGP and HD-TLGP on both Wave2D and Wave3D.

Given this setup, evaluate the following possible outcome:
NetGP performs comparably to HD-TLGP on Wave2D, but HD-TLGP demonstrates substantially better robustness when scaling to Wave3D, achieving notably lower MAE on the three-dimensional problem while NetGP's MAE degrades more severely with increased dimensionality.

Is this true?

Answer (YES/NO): NO